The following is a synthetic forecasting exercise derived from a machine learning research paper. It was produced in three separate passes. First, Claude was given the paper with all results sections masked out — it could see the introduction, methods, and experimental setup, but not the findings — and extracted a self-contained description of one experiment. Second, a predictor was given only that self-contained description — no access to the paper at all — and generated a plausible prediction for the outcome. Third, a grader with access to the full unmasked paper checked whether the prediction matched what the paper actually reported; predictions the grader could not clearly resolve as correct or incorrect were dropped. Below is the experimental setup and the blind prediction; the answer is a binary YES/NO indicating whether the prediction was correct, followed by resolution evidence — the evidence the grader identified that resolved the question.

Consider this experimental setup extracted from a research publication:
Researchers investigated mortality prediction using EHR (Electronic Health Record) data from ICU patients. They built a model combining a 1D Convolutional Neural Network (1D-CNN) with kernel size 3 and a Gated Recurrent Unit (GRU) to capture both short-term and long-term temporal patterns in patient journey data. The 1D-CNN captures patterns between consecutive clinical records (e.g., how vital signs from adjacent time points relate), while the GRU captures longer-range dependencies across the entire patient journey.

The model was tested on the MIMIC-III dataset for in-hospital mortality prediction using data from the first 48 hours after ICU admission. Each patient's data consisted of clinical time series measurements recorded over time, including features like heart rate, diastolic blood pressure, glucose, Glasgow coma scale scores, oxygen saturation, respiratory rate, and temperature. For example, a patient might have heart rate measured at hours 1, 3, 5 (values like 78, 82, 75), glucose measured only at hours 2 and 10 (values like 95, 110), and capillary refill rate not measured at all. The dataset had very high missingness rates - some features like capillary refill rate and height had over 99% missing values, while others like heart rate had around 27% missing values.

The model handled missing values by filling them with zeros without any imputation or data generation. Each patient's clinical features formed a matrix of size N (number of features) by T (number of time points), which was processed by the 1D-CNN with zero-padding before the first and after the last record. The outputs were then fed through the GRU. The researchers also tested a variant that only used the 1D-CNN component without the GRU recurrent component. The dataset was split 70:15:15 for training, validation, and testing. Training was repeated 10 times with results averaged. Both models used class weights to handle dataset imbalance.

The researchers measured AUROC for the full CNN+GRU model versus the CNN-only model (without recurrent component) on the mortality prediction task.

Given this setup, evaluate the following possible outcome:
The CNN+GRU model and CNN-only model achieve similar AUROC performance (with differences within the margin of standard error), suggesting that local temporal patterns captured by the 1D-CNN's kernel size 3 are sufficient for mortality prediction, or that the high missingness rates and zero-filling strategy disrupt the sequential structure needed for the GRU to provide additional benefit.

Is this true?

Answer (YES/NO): NO